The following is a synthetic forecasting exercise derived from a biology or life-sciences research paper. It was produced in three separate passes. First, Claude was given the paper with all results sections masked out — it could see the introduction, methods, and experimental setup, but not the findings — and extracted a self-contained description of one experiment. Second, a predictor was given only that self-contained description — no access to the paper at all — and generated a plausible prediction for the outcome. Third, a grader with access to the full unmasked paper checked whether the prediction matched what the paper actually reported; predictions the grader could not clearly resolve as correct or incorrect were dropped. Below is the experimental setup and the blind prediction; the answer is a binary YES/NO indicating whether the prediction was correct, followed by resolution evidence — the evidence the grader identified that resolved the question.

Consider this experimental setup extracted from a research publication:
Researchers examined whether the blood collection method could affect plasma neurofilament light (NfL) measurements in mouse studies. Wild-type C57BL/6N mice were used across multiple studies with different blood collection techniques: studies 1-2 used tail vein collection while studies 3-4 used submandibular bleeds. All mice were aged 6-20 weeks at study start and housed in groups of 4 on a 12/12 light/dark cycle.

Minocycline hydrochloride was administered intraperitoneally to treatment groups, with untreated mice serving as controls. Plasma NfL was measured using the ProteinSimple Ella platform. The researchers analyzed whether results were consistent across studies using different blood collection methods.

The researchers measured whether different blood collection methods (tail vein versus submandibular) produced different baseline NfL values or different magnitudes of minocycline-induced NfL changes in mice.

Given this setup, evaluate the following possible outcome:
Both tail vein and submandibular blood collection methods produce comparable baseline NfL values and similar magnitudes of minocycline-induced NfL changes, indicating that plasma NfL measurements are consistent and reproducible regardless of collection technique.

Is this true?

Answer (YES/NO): NO